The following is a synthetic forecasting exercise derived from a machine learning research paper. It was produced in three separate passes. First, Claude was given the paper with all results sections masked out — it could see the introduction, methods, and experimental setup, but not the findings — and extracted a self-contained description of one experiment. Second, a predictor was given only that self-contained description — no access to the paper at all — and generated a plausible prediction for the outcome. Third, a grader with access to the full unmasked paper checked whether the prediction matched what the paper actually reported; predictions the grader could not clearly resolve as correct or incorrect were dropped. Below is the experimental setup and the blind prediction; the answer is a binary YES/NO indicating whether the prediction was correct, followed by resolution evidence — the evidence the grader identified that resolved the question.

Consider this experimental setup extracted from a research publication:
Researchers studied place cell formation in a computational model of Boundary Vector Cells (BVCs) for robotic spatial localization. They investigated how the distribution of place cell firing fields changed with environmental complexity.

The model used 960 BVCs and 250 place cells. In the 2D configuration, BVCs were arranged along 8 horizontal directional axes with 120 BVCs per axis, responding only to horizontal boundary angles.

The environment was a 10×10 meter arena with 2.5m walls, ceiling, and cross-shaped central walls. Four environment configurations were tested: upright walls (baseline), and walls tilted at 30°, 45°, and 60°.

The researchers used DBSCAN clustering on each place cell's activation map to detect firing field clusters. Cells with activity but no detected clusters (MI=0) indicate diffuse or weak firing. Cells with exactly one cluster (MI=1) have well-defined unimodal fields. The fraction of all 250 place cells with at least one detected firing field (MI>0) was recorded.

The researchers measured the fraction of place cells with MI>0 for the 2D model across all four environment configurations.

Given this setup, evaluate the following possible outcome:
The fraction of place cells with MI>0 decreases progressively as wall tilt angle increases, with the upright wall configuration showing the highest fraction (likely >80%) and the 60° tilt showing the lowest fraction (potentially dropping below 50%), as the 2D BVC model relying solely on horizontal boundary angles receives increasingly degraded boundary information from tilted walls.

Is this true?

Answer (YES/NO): NO